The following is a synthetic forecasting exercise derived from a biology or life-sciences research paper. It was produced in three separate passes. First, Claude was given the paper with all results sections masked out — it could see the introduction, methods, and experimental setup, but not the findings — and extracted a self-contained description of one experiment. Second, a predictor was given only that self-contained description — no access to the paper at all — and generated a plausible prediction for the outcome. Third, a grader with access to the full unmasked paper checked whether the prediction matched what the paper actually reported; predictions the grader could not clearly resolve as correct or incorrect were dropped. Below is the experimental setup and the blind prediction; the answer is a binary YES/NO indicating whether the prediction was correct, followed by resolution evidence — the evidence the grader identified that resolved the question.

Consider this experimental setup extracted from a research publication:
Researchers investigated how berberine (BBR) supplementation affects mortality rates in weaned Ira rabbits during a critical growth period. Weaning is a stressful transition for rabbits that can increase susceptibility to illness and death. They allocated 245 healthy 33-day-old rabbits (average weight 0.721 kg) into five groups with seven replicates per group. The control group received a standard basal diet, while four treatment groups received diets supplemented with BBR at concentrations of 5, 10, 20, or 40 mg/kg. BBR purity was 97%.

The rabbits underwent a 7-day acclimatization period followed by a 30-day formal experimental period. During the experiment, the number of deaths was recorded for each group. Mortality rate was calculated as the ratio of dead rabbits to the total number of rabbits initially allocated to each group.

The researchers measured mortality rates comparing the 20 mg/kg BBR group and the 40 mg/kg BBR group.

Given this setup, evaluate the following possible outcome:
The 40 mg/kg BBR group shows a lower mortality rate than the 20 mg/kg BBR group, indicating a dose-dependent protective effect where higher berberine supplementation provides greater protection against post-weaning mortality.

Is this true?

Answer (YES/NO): NO